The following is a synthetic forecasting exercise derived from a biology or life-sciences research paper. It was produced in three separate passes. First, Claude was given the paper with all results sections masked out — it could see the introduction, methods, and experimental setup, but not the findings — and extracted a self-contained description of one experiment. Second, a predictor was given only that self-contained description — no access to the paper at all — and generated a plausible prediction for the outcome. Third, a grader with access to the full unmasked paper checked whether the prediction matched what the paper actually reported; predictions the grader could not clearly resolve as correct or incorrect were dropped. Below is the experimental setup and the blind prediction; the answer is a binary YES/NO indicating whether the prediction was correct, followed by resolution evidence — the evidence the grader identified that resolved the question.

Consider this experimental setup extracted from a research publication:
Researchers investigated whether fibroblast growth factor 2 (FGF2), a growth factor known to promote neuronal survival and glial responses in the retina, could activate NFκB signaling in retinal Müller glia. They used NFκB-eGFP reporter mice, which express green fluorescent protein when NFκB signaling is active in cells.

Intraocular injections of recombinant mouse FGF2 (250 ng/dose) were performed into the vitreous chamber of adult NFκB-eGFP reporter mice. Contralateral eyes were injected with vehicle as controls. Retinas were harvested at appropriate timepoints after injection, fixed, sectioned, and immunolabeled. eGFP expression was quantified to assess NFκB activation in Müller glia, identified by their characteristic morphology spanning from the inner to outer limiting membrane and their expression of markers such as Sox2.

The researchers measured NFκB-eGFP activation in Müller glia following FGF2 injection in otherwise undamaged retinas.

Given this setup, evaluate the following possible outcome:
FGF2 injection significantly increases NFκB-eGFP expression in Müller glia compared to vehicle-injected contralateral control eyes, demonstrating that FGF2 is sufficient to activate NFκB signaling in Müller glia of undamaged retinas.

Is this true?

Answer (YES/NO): NO